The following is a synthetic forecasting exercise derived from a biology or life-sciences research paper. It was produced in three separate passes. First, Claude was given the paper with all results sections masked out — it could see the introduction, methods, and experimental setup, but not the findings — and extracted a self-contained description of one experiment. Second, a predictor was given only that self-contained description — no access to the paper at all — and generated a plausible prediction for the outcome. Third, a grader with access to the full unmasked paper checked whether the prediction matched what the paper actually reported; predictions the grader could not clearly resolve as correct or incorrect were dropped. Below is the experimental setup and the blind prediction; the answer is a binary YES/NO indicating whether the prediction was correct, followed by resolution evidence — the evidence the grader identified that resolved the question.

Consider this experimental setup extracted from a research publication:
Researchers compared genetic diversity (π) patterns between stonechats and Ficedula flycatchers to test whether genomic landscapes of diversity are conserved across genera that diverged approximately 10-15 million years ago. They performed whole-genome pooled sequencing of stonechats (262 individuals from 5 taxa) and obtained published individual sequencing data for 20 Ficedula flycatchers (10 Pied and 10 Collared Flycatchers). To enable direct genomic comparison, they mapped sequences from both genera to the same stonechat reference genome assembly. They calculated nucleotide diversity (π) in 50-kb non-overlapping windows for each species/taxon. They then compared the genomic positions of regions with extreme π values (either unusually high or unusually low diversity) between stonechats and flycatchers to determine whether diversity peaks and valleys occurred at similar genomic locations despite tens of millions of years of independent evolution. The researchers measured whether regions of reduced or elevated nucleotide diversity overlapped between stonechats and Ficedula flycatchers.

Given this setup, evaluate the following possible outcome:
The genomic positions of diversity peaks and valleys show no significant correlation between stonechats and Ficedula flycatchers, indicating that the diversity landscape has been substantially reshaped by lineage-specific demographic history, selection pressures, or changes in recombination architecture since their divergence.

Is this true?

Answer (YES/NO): NO